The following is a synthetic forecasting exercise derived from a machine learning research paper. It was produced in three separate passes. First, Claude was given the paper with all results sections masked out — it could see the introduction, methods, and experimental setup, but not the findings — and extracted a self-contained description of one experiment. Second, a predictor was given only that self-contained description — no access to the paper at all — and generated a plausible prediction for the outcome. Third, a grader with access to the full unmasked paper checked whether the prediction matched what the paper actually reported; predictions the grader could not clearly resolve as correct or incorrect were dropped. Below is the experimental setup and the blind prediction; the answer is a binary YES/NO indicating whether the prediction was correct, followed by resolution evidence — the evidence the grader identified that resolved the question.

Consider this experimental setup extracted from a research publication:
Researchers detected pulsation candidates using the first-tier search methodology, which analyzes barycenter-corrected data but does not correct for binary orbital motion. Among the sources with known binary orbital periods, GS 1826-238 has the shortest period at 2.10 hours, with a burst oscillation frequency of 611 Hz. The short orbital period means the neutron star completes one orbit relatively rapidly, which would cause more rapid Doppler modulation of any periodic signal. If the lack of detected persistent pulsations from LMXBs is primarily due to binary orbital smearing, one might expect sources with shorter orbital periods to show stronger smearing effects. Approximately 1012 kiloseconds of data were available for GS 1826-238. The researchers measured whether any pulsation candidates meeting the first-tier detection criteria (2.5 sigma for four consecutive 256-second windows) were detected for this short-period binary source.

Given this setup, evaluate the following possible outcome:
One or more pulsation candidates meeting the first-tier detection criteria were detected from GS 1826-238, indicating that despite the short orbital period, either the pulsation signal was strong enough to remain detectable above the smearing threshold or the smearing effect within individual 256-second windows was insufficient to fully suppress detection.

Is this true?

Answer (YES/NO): YES